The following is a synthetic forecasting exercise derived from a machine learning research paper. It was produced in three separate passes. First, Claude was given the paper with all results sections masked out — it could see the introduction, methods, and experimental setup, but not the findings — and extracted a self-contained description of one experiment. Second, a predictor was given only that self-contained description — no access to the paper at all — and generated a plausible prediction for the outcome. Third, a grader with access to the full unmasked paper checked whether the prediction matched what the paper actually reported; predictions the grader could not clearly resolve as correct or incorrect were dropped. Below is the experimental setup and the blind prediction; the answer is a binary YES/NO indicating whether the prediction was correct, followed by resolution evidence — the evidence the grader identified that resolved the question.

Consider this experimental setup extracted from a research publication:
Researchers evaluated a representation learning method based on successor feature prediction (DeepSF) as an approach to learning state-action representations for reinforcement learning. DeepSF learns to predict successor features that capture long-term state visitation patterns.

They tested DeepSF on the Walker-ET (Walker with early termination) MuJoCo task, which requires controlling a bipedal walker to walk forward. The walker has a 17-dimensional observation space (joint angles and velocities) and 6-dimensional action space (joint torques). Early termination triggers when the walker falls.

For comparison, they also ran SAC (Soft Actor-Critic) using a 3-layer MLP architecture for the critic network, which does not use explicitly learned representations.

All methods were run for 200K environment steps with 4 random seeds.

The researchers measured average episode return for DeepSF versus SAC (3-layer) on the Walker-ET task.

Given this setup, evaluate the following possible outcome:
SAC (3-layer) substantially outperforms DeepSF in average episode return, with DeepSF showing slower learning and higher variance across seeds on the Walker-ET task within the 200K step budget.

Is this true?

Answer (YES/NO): NO